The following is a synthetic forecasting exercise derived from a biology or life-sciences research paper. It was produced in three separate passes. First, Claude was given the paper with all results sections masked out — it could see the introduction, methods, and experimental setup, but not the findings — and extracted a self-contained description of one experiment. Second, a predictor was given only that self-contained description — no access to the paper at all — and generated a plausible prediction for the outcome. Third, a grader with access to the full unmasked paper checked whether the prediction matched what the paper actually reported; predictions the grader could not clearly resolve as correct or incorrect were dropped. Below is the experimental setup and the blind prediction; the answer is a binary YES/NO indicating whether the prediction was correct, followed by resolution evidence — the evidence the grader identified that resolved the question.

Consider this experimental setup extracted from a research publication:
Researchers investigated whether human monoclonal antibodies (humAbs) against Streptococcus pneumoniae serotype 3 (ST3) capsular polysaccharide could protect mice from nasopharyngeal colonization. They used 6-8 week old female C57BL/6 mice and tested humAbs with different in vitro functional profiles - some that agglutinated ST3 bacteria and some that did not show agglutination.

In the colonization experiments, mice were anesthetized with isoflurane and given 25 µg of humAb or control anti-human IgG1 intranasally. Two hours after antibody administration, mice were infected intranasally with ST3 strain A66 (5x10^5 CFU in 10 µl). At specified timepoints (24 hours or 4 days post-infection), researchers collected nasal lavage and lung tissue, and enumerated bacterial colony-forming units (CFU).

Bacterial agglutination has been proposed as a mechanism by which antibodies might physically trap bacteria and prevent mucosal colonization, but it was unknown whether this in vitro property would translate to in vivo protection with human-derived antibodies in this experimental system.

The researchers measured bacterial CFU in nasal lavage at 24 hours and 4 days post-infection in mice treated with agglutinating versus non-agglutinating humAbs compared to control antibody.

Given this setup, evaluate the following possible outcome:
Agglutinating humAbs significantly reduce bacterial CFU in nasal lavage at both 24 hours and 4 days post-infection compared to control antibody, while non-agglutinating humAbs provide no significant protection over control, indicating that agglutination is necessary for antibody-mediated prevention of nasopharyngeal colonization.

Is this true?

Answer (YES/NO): NO